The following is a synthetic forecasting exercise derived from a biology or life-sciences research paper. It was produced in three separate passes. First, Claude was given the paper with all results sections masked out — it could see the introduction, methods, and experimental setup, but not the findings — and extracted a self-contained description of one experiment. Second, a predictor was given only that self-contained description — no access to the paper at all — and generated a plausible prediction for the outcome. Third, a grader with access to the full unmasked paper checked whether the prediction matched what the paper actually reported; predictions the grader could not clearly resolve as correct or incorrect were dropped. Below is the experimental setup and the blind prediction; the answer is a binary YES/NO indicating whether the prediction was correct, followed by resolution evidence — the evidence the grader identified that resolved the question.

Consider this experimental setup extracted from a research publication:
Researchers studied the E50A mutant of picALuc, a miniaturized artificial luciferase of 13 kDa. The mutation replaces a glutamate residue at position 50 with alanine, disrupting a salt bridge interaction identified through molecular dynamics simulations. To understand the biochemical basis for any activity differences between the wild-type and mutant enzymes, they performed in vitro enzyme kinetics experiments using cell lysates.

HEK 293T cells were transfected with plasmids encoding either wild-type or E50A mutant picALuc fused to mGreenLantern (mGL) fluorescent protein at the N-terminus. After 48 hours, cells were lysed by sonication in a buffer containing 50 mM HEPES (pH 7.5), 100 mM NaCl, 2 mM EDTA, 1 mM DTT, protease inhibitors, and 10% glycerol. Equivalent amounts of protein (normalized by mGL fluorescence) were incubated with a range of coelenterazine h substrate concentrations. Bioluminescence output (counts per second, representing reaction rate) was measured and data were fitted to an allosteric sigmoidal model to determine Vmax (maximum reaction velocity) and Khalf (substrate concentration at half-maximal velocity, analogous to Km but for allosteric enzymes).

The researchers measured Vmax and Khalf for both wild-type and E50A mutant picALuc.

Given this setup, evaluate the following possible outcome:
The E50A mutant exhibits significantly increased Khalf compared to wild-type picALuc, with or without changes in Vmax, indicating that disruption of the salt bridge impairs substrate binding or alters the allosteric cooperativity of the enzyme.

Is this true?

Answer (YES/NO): NO